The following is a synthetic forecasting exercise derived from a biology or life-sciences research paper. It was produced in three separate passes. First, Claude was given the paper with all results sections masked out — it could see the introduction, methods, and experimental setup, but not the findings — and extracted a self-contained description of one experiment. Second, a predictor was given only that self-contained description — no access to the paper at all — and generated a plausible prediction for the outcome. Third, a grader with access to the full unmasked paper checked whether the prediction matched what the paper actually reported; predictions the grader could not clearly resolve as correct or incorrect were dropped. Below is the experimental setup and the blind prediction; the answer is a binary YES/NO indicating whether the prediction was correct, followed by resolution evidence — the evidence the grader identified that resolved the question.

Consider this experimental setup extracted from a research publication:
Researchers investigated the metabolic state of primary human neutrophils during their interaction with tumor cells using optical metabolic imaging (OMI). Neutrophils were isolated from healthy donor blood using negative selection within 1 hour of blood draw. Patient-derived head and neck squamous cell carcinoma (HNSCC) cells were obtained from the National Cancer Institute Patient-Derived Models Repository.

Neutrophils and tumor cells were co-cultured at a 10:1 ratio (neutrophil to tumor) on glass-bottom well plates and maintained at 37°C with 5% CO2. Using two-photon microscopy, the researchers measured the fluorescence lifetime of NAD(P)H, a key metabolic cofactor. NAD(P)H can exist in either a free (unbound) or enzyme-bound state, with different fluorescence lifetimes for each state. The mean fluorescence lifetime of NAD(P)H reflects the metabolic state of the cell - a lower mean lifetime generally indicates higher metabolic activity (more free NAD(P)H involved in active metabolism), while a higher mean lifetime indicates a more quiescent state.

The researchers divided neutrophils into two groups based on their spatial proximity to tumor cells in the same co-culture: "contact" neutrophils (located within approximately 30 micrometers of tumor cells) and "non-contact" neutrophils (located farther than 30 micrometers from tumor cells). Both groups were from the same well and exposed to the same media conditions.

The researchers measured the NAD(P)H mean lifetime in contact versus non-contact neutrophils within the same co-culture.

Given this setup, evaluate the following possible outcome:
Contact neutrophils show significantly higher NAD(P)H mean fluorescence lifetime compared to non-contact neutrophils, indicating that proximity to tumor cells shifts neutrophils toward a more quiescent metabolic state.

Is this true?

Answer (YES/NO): NO